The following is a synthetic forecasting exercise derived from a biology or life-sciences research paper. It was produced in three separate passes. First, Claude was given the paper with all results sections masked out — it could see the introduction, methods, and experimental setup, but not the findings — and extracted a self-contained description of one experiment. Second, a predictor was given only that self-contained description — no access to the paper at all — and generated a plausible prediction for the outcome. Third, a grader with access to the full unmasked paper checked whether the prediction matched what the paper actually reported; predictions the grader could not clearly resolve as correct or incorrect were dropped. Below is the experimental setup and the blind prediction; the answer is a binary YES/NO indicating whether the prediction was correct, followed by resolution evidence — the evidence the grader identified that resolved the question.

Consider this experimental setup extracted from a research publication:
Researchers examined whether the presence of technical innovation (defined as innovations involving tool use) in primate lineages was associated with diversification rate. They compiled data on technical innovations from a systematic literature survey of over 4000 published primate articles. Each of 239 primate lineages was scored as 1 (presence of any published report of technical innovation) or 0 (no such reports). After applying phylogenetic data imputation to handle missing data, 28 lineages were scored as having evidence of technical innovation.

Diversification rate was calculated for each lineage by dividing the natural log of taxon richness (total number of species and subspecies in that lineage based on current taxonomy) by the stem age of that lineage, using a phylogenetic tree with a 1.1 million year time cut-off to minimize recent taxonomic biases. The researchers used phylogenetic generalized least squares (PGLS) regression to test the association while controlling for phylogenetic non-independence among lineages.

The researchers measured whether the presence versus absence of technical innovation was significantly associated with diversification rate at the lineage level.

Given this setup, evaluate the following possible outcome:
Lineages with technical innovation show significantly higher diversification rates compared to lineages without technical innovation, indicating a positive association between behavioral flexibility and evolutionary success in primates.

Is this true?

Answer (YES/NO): NO